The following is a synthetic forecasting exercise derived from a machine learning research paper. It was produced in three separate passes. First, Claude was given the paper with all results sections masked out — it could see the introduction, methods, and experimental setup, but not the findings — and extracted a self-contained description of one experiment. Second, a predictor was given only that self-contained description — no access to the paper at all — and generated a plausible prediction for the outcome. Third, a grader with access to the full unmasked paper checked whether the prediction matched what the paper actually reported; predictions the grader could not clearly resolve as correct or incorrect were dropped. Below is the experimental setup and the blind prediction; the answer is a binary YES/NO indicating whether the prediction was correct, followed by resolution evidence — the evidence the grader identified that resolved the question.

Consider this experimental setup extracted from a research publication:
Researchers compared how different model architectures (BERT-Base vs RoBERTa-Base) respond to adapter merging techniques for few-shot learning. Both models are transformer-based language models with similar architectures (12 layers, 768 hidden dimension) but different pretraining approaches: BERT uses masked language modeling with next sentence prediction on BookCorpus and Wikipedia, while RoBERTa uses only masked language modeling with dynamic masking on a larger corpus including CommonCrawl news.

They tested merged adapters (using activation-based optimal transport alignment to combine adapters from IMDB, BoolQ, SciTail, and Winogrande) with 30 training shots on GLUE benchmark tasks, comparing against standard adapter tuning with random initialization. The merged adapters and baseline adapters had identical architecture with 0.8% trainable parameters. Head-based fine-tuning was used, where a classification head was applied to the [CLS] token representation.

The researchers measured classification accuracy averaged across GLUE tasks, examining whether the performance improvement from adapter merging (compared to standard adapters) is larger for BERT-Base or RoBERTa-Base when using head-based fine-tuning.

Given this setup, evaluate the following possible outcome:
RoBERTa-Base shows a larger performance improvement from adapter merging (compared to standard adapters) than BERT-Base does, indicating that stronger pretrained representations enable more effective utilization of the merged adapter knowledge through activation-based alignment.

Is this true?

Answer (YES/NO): YES